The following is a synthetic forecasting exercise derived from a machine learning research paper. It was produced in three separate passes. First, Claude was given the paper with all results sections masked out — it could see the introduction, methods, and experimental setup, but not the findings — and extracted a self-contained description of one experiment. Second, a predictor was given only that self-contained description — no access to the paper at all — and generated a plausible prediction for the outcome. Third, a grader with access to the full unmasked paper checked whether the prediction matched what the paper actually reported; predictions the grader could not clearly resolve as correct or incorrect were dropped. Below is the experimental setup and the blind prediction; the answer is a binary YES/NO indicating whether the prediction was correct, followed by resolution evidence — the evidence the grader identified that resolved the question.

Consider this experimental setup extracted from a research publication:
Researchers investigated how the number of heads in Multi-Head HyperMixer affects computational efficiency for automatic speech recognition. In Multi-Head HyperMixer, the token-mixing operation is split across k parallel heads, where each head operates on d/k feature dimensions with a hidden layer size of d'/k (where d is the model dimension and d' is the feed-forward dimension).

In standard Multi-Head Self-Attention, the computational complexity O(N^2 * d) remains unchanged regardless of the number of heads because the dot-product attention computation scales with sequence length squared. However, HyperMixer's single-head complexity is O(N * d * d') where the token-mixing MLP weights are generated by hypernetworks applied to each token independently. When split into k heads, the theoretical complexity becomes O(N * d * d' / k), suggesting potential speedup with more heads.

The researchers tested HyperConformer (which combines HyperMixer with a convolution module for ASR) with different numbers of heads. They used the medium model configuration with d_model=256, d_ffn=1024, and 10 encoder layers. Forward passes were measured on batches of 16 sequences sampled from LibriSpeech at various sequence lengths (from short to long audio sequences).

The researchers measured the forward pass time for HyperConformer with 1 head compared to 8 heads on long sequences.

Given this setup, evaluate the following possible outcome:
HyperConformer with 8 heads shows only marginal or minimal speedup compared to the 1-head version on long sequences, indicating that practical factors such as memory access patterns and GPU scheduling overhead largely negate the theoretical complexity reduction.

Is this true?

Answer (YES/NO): NO